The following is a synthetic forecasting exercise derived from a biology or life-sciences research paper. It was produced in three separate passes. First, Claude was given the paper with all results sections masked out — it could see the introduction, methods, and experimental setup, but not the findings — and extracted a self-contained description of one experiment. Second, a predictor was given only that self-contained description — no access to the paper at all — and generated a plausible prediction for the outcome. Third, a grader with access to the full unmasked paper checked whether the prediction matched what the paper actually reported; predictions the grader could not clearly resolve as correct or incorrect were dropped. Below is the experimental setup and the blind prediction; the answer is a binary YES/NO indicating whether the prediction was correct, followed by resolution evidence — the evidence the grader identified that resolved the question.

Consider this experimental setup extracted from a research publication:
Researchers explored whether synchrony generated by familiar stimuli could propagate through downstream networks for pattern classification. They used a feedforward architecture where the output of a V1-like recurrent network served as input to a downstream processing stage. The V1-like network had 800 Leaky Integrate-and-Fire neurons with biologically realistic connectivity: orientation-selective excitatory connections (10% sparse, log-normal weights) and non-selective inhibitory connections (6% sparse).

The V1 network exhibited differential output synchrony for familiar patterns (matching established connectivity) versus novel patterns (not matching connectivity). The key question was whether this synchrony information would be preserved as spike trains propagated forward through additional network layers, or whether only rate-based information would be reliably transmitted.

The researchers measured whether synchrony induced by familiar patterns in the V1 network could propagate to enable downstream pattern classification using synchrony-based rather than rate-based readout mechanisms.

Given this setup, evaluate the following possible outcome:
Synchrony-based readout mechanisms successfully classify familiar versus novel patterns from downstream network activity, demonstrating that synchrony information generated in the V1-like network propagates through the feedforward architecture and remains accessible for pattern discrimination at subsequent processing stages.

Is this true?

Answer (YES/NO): YES